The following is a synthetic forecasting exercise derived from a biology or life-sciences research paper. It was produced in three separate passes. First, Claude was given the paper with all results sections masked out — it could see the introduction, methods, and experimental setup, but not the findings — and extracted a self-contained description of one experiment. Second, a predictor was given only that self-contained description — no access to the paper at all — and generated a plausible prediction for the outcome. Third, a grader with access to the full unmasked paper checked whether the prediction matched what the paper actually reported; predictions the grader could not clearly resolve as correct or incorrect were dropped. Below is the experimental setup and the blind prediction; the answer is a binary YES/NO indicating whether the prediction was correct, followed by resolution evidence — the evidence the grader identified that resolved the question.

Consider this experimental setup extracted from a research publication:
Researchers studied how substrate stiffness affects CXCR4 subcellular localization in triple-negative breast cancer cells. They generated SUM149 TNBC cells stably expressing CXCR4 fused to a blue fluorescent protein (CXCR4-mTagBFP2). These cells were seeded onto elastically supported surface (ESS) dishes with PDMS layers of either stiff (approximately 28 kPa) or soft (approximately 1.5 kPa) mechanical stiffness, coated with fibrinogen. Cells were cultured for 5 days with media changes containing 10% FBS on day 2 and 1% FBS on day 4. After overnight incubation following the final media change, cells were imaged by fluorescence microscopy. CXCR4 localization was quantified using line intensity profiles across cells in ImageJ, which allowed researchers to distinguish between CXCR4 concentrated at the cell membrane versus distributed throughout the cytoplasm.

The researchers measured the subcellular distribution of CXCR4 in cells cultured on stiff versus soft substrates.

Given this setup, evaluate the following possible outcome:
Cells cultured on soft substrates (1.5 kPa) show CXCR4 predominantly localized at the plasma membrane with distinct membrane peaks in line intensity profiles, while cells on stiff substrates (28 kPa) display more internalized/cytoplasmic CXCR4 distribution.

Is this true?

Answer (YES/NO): NO